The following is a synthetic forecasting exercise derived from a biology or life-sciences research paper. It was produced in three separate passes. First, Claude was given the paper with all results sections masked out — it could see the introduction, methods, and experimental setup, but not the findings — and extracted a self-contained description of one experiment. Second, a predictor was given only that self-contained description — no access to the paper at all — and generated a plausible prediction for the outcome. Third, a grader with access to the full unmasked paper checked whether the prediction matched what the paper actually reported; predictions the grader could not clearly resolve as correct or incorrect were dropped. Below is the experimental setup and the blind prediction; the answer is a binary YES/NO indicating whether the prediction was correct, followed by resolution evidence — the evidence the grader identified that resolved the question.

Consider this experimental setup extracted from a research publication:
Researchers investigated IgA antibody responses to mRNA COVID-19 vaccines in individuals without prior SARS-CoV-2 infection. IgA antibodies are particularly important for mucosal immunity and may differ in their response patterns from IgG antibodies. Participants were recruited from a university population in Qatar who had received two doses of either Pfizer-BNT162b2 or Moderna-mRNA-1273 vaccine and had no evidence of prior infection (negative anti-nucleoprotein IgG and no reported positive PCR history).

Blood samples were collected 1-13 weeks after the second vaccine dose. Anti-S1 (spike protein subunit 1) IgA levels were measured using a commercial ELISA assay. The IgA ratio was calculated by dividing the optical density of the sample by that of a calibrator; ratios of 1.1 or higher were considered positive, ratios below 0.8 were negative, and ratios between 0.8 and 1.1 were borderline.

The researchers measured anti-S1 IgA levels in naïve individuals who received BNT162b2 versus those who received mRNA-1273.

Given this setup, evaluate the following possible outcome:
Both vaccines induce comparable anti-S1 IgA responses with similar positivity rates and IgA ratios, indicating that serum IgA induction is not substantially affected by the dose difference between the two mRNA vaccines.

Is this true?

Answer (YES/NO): NO